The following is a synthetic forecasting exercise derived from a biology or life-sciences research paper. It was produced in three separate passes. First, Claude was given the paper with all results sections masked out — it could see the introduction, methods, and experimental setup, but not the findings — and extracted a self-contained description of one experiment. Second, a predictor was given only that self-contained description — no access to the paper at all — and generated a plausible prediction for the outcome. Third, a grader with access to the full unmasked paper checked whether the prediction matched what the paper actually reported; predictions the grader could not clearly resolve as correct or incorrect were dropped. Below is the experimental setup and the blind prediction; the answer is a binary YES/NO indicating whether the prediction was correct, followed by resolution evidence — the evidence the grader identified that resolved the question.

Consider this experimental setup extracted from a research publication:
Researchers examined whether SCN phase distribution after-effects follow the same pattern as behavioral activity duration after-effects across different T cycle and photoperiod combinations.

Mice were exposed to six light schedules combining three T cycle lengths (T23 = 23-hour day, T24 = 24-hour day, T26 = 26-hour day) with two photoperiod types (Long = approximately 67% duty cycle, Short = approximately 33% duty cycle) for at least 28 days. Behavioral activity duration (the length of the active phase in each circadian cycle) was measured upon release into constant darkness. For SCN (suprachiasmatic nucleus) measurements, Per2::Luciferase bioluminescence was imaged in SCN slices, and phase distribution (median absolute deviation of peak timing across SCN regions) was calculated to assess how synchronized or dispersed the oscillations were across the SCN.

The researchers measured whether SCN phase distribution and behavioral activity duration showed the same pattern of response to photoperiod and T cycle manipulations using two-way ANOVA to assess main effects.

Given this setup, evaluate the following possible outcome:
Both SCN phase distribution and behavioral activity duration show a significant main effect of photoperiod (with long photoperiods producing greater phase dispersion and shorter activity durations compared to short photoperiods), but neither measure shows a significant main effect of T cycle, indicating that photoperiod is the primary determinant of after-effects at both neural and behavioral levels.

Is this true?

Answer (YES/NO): NO